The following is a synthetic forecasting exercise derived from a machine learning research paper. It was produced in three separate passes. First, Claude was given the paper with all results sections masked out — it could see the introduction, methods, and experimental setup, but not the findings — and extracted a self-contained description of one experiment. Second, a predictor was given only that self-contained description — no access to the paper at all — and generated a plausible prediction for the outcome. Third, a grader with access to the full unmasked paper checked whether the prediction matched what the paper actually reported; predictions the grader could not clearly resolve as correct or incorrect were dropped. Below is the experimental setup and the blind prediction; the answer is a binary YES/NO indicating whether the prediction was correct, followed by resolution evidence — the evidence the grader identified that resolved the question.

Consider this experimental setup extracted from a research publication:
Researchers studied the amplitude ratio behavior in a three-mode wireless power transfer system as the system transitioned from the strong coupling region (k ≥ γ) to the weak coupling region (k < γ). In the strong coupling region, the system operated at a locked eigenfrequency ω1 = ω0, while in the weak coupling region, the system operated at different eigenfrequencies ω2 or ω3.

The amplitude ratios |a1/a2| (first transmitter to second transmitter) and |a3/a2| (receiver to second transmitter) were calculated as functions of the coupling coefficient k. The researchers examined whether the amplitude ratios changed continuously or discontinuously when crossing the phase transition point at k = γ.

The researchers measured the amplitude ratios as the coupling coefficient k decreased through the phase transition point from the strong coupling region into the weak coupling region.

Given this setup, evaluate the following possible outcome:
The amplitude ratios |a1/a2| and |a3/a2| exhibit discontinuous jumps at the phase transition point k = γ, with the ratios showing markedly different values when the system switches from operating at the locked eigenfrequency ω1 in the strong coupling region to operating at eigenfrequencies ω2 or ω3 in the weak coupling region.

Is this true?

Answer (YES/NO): NO